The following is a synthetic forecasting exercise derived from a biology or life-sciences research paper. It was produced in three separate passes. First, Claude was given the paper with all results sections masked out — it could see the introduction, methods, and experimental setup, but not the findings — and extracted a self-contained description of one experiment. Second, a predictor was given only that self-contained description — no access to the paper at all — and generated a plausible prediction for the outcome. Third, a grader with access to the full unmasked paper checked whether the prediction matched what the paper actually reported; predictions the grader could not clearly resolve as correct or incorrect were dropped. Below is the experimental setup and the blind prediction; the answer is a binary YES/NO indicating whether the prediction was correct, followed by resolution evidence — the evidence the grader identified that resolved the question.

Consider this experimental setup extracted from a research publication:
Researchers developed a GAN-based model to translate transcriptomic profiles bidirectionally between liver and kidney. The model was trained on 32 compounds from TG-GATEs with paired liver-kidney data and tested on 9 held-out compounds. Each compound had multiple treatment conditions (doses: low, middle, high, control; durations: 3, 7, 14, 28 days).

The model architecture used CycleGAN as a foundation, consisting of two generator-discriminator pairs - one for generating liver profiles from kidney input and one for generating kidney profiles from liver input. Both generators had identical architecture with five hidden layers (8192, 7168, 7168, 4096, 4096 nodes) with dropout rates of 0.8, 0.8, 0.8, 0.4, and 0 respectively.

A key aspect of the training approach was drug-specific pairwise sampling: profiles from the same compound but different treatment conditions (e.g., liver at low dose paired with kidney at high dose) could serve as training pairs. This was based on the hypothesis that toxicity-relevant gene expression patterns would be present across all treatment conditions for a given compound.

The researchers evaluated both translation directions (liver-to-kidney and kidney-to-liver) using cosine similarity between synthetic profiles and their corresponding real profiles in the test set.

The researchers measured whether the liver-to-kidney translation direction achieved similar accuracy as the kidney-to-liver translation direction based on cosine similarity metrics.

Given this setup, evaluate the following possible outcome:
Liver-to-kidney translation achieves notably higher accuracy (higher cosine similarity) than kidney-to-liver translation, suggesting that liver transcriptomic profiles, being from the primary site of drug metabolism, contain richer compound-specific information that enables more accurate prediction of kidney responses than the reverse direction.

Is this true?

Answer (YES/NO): NO